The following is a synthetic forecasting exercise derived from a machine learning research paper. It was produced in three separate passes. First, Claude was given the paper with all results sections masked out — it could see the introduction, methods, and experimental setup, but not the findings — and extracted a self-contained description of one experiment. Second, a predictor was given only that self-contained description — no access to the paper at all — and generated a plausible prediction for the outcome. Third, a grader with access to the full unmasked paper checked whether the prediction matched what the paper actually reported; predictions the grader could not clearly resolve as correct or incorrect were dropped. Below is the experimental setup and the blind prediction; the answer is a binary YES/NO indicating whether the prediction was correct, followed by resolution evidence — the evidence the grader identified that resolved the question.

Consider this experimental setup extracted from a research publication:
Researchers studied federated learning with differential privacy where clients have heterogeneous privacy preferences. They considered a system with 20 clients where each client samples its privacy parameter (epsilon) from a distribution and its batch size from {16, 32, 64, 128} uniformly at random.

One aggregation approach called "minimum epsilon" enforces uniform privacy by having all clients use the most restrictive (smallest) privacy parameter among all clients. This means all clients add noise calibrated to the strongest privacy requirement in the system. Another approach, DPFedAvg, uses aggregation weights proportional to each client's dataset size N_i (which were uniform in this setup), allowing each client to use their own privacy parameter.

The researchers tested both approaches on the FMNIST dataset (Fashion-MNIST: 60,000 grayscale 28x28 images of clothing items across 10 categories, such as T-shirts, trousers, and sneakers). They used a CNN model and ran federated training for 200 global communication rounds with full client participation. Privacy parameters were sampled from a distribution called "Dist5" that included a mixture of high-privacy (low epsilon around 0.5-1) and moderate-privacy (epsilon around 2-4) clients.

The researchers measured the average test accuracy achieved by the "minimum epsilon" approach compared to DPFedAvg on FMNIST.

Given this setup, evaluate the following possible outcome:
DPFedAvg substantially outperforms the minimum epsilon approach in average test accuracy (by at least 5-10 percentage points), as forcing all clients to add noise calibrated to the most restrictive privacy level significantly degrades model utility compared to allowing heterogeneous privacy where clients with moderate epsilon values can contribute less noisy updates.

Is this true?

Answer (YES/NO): YES